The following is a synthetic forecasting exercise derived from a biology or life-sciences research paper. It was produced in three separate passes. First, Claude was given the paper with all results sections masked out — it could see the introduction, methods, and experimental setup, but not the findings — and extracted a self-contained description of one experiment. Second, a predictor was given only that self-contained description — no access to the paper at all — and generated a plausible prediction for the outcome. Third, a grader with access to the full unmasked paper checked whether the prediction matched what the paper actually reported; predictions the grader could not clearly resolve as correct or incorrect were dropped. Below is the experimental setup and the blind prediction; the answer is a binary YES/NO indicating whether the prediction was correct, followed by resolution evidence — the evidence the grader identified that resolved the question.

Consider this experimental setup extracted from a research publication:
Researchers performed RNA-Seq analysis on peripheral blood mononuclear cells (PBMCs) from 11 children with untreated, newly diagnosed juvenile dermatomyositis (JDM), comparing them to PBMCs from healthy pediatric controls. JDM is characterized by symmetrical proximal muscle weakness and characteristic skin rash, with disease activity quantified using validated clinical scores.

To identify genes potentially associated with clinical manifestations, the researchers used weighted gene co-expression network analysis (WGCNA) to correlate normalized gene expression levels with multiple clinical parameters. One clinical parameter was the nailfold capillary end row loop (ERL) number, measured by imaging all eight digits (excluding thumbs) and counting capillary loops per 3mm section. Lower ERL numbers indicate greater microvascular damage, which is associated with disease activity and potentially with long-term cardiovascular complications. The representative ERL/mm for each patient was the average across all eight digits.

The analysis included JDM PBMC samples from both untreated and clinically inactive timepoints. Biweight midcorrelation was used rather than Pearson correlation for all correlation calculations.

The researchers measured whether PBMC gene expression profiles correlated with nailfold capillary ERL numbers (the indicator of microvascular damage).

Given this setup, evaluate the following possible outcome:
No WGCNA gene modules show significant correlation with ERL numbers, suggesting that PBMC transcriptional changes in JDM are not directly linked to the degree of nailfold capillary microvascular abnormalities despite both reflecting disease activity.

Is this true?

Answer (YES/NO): NO